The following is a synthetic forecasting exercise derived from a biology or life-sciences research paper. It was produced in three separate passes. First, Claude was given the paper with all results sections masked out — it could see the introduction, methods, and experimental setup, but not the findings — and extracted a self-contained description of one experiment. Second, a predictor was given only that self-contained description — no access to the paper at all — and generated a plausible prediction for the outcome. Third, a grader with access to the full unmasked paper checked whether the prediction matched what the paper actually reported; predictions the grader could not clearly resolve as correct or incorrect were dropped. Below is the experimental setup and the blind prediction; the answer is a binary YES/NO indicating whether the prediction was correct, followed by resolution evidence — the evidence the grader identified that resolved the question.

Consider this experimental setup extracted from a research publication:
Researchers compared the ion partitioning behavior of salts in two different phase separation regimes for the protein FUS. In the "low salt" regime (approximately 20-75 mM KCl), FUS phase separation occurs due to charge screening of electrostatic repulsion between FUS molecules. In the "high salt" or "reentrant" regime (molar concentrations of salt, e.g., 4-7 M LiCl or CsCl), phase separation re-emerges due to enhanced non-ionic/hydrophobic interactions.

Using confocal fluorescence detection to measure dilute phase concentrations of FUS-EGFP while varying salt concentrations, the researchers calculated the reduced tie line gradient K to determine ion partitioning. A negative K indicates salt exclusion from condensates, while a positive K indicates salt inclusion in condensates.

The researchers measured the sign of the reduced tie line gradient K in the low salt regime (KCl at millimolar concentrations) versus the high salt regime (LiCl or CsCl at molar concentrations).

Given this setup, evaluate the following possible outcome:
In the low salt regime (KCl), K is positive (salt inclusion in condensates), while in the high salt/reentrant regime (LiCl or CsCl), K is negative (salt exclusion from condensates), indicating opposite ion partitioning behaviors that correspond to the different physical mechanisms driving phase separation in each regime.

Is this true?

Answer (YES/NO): NO